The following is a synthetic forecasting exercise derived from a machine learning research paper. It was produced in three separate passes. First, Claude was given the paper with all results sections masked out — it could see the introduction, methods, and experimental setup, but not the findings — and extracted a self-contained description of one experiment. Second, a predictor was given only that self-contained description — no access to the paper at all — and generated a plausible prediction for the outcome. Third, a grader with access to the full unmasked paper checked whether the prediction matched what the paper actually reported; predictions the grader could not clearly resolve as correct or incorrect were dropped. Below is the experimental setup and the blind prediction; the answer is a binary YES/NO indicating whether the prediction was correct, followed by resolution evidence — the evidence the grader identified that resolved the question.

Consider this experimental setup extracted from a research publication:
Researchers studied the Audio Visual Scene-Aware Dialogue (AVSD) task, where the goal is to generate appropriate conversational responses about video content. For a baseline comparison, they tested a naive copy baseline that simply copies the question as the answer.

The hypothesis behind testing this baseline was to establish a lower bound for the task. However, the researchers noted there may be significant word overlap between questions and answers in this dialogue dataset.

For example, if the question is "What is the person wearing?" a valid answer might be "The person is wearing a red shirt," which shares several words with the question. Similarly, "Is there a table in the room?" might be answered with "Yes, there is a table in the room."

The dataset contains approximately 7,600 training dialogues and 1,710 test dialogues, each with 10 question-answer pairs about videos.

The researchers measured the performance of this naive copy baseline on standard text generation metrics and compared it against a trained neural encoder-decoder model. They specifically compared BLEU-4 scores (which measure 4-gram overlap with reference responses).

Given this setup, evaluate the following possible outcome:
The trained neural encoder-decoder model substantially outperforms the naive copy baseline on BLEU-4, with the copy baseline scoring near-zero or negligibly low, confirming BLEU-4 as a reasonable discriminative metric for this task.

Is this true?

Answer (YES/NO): NO